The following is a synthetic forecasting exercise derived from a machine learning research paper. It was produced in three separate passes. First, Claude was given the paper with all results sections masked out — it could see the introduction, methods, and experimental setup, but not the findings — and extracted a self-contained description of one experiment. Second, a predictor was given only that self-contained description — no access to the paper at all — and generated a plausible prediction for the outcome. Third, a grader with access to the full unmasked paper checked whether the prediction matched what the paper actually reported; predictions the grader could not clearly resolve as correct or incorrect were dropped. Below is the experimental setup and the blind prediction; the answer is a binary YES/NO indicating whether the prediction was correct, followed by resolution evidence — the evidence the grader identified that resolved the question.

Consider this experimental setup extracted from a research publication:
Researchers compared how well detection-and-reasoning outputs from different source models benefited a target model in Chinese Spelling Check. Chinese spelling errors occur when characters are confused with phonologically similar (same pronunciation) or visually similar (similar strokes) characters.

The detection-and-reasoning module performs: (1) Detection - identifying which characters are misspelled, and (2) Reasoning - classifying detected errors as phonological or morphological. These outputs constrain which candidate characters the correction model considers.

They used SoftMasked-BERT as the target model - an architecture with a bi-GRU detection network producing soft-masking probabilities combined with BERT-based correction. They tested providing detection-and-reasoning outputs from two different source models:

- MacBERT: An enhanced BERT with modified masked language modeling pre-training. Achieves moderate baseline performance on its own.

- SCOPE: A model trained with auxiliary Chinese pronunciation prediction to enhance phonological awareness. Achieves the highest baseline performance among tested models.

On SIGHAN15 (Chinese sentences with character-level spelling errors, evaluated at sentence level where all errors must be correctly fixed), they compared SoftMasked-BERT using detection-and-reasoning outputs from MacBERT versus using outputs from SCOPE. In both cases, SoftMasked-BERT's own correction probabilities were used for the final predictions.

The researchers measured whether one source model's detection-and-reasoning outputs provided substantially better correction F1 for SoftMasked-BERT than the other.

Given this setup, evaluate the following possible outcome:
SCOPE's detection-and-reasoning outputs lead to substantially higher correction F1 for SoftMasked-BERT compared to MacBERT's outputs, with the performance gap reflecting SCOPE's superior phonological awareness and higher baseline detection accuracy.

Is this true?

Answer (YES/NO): NO